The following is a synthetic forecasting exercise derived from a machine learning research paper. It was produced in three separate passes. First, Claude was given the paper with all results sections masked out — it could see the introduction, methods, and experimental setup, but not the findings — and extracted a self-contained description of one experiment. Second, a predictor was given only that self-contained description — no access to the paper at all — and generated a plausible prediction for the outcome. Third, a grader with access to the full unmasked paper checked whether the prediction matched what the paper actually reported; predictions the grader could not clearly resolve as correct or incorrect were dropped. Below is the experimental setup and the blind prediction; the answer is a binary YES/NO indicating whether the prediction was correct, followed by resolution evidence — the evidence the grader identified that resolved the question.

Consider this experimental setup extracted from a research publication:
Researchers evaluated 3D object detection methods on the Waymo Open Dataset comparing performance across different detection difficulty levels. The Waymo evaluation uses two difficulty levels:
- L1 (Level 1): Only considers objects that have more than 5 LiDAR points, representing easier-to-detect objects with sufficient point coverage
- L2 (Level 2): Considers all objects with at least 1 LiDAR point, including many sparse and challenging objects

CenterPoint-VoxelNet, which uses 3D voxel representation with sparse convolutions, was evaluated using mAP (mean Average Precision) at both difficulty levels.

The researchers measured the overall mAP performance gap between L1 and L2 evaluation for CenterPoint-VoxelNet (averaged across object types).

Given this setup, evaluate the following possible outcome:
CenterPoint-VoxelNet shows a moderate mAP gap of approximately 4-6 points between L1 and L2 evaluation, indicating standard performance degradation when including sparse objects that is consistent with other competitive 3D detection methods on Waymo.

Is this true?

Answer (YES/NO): YES